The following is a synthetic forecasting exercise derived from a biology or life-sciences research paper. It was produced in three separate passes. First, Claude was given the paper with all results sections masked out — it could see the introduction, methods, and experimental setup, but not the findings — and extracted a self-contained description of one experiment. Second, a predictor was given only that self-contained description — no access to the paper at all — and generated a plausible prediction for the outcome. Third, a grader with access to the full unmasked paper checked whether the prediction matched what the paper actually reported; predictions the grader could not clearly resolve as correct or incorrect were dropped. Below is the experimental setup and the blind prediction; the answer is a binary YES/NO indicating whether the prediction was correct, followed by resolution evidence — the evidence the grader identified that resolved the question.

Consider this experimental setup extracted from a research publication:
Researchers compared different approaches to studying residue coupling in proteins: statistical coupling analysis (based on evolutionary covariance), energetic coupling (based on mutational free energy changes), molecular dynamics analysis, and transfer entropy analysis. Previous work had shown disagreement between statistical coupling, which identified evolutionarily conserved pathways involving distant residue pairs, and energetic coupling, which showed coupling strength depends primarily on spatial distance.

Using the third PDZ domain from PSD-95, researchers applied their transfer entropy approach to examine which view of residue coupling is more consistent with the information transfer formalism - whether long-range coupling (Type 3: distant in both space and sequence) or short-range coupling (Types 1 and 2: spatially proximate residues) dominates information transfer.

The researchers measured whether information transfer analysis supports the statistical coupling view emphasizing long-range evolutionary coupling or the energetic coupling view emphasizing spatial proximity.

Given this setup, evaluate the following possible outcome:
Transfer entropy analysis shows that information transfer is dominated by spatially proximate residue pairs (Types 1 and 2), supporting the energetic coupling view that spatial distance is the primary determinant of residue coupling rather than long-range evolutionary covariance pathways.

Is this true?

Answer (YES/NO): NO